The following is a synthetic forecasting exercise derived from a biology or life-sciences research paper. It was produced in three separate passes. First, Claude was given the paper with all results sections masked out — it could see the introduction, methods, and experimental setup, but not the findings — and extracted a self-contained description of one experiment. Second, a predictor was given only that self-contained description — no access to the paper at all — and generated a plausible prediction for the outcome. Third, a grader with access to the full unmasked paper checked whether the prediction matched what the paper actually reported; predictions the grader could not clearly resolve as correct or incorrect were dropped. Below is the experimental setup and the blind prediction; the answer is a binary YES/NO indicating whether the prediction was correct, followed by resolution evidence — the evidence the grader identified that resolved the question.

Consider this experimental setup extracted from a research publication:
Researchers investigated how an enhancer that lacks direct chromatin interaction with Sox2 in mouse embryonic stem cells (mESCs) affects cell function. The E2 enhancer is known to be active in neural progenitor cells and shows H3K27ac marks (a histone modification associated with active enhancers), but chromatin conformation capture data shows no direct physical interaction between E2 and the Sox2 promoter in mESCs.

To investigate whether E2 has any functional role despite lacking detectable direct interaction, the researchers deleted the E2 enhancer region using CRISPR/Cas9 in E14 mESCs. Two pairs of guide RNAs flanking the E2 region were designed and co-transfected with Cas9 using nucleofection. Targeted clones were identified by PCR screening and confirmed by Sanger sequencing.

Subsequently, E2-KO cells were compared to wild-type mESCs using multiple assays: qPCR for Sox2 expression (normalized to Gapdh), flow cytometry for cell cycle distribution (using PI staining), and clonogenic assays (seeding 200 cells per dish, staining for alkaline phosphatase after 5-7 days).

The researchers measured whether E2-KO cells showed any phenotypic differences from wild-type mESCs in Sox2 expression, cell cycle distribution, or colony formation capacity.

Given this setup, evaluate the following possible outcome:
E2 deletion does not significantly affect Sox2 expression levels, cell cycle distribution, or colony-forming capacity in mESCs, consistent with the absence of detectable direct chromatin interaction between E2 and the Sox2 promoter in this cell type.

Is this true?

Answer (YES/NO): NO